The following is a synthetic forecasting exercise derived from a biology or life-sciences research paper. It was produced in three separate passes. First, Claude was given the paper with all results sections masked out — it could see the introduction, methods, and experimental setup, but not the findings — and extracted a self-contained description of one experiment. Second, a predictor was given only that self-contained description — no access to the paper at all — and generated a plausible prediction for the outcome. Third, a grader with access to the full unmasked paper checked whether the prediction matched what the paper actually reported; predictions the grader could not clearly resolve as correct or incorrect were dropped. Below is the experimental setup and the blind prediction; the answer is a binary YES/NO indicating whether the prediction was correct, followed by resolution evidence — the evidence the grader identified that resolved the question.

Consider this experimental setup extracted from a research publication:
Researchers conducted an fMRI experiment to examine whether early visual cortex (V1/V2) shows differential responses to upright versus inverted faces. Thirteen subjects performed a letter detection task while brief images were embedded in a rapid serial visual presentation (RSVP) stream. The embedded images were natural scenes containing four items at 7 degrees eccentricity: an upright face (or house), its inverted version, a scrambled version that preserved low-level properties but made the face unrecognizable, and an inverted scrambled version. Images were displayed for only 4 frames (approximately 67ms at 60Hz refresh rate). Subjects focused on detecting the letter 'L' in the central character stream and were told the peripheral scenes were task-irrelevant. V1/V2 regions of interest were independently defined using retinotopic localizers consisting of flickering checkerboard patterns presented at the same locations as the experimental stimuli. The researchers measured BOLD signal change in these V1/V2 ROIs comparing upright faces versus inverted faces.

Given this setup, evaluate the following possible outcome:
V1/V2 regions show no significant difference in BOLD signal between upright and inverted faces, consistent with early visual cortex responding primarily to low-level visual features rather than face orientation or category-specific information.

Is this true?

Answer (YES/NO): NO